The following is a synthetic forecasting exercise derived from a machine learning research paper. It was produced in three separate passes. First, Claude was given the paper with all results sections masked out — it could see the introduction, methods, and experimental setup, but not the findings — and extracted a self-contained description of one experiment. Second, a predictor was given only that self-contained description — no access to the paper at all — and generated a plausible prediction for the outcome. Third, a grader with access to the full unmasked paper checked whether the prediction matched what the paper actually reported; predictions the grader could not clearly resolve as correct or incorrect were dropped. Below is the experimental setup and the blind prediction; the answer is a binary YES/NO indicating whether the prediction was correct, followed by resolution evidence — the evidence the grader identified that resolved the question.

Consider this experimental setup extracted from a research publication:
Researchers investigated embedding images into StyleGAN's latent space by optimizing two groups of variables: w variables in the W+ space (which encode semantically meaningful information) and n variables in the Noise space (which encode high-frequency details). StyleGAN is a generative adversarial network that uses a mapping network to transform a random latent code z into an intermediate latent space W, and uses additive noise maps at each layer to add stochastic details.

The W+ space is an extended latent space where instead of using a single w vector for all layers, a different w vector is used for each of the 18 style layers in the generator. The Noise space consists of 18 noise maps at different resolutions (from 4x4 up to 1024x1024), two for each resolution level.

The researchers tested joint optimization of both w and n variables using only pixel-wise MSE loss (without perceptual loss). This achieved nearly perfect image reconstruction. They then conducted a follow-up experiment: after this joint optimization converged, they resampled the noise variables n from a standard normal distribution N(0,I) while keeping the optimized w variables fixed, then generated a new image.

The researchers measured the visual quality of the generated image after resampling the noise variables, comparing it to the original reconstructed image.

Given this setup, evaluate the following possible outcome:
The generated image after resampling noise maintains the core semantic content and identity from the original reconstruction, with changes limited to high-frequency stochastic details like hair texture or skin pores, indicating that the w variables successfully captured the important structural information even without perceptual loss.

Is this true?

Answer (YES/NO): NO